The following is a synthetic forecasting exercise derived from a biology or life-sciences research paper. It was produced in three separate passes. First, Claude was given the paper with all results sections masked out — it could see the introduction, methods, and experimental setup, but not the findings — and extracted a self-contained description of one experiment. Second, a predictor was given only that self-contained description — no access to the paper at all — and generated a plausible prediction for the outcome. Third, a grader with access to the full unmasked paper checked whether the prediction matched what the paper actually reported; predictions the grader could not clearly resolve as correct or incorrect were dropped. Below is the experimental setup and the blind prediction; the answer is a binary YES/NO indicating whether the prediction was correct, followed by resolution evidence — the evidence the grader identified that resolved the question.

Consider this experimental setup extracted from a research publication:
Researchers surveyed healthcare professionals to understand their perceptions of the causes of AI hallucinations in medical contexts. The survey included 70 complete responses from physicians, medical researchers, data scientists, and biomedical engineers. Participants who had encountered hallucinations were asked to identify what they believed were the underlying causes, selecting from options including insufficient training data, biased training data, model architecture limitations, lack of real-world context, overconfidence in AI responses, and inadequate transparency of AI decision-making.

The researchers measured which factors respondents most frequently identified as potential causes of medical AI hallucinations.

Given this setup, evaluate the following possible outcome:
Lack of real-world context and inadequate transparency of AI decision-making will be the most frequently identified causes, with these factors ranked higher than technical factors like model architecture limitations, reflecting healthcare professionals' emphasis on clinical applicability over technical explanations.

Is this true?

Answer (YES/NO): NO